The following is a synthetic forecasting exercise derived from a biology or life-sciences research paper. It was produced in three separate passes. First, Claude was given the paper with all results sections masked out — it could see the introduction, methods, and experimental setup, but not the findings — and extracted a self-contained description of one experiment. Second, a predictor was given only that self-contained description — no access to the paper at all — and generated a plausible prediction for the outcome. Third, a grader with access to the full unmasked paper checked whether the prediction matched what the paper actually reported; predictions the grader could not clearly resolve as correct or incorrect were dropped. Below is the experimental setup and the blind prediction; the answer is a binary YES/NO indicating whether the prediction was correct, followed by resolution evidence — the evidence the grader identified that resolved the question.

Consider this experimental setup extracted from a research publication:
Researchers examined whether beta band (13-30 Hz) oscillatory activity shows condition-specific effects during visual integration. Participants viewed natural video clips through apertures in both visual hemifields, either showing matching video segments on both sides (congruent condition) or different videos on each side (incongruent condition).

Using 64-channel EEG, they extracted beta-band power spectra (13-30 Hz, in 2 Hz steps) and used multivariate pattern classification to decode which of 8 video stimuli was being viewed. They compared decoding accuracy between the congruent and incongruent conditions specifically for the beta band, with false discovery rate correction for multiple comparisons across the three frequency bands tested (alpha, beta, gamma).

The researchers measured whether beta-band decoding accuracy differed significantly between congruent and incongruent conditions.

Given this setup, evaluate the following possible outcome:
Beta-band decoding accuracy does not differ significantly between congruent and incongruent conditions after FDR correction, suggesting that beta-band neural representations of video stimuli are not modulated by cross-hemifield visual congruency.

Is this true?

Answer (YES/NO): YES